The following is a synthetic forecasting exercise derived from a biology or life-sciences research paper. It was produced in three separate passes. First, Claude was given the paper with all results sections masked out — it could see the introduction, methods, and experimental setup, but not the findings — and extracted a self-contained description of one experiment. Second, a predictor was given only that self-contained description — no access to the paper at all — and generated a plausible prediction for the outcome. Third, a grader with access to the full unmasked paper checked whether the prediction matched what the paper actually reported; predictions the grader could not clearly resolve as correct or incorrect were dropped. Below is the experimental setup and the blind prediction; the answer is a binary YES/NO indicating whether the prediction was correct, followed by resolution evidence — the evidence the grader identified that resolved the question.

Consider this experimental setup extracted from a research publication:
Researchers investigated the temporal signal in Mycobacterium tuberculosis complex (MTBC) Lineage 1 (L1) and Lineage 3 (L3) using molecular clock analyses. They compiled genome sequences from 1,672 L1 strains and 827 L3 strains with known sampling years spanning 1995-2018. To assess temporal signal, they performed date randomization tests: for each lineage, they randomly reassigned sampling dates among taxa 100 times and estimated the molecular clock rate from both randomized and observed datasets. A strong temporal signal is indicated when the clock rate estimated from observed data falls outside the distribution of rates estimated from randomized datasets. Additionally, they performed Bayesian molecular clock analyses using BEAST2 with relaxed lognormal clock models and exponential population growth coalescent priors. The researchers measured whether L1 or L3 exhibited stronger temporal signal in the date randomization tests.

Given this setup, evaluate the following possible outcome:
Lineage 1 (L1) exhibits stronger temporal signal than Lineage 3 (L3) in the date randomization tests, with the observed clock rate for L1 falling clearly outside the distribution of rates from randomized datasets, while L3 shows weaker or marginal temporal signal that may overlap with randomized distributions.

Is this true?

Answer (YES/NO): NO